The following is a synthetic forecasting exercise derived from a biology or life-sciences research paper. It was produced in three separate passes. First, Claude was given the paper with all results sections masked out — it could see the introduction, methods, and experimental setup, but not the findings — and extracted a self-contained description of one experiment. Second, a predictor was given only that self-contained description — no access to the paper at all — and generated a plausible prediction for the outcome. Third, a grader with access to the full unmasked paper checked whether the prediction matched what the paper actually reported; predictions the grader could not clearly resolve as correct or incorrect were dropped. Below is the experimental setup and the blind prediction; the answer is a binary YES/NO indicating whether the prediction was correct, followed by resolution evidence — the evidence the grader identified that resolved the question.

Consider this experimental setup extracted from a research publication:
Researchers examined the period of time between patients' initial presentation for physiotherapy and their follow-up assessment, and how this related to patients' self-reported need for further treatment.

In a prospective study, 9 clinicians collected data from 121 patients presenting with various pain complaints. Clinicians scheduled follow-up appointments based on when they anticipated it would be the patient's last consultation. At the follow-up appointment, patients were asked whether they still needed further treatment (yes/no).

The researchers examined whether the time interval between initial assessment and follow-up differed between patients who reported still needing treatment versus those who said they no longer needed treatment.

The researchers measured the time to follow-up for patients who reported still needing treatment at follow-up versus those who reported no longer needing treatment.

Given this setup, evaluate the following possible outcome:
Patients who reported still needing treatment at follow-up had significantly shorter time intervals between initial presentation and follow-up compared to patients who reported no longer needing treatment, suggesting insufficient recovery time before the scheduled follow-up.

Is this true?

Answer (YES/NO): NO